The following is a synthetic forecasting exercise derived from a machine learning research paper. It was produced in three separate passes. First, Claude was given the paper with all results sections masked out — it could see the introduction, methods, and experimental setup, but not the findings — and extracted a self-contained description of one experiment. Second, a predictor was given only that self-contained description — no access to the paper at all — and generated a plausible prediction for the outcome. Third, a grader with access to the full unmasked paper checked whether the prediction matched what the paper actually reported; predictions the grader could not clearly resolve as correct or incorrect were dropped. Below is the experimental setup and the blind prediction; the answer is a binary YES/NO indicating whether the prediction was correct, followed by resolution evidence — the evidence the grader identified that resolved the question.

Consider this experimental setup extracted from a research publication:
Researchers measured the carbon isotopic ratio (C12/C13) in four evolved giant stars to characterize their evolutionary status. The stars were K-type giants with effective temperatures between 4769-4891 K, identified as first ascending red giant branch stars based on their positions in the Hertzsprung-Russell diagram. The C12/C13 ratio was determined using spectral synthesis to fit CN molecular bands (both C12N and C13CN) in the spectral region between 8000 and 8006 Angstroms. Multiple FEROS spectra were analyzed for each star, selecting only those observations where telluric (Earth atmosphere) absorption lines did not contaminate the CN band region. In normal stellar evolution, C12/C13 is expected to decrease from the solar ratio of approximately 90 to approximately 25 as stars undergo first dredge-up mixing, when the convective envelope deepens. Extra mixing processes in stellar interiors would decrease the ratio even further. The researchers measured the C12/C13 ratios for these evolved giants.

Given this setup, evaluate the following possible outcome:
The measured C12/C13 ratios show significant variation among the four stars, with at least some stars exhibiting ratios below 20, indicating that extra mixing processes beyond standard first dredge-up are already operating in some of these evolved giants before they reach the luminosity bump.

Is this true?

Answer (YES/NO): NO